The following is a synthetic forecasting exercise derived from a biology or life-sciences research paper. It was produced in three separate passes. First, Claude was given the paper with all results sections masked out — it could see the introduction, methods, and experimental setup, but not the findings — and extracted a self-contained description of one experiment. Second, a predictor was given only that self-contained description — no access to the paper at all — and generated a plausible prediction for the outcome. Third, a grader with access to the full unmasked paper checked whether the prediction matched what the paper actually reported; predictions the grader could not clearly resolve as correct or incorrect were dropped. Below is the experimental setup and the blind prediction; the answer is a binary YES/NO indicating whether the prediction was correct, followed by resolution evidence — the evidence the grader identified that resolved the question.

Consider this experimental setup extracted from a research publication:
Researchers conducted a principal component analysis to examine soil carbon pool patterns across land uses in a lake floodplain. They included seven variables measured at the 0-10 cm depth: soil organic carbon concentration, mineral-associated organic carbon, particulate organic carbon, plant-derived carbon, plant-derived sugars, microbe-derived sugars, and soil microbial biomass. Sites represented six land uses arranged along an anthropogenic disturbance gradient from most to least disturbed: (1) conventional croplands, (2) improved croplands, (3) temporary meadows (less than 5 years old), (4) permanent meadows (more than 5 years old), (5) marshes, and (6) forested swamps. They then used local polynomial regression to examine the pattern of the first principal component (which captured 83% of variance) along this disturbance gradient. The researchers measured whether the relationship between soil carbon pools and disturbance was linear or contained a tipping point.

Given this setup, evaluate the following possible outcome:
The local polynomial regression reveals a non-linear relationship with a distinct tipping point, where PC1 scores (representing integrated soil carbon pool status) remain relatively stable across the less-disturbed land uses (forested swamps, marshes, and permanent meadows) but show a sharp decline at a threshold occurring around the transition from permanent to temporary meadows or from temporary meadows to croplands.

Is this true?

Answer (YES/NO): YES